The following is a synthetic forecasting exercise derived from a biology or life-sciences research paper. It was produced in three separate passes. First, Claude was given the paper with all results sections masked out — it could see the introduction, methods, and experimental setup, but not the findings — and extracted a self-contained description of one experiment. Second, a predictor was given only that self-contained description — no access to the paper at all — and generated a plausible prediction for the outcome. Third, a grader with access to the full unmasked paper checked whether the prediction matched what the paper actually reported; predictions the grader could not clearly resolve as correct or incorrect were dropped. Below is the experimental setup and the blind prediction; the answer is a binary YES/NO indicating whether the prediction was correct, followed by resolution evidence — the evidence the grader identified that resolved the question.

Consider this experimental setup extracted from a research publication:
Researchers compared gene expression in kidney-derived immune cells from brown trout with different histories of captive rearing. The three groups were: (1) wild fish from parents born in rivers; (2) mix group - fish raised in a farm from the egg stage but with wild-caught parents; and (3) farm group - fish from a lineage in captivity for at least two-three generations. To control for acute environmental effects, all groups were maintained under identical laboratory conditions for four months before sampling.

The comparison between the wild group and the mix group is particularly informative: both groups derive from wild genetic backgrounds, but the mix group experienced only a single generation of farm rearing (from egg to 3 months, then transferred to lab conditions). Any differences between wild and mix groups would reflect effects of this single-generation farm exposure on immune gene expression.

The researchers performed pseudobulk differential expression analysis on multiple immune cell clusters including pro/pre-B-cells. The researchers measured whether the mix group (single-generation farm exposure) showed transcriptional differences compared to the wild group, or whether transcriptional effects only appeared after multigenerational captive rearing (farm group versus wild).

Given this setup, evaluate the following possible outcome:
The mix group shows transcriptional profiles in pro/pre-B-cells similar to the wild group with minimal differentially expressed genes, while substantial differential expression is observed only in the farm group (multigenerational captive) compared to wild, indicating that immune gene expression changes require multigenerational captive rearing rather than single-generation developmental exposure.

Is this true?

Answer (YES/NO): NO